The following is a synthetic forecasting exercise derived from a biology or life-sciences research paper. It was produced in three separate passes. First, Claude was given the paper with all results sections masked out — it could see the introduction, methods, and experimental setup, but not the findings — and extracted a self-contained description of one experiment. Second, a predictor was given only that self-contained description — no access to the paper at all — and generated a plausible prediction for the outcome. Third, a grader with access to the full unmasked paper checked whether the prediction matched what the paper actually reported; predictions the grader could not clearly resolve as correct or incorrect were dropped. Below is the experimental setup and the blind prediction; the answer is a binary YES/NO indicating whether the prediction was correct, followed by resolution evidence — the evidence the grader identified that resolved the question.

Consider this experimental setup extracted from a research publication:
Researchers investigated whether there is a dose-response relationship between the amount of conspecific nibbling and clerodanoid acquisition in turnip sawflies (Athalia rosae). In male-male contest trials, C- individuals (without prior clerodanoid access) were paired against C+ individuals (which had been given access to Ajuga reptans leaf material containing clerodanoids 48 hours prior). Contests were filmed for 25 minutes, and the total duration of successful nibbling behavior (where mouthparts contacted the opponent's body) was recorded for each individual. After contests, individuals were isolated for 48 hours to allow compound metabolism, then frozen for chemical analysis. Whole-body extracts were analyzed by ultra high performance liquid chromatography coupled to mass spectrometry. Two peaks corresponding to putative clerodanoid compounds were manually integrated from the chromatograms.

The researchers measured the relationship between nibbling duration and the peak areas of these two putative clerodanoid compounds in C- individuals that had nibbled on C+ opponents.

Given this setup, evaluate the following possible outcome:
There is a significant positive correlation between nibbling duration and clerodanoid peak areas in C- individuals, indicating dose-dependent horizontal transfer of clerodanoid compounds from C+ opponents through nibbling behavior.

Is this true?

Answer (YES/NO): NO